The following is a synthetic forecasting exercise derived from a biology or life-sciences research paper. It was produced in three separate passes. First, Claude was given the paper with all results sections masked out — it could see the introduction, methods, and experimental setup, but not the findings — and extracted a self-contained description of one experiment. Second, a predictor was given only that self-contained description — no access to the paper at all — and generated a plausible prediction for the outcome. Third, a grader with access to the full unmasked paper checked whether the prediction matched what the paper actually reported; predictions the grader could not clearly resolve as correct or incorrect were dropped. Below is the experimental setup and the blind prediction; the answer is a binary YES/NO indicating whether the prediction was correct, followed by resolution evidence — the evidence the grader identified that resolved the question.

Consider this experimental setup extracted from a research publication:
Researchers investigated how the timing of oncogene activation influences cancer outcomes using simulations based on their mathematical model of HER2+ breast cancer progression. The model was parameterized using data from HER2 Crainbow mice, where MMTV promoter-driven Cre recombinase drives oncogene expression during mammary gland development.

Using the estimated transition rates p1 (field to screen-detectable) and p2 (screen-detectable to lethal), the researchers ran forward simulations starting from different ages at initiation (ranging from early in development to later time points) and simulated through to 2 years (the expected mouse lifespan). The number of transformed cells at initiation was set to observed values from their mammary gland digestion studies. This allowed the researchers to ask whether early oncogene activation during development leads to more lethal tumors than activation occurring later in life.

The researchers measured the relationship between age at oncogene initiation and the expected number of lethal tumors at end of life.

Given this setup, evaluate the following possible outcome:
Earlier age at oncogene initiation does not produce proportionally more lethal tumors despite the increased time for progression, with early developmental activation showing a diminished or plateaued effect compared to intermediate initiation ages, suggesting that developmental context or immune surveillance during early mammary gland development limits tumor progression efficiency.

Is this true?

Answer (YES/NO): NO